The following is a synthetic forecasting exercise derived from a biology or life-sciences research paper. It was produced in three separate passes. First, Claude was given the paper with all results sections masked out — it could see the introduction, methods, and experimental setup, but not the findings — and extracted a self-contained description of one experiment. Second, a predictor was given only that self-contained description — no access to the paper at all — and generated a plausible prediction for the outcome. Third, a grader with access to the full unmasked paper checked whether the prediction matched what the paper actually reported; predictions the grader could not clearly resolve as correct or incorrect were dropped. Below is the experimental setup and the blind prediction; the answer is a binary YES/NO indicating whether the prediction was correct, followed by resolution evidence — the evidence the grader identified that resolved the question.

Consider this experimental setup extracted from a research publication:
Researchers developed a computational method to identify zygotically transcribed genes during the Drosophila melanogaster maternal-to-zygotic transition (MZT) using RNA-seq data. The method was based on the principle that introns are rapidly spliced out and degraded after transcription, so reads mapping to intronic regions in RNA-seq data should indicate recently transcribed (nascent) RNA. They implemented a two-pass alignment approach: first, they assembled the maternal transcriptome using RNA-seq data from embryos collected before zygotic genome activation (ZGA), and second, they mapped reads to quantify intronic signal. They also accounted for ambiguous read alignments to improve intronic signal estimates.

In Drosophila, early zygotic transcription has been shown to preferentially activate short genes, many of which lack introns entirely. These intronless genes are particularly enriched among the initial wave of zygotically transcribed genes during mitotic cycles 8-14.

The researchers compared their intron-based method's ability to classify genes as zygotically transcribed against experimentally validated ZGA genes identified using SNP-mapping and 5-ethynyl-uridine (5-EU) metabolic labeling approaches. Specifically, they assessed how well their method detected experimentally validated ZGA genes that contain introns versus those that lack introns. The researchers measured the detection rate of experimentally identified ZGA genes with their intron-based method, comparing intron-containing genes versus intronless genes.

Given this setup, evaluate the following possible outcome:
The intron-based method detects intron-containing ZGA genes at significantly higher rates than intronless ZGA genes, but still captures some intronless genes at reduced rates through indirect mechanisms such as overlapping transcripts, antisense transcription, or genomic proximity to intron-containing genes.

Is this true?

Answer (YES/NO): NO